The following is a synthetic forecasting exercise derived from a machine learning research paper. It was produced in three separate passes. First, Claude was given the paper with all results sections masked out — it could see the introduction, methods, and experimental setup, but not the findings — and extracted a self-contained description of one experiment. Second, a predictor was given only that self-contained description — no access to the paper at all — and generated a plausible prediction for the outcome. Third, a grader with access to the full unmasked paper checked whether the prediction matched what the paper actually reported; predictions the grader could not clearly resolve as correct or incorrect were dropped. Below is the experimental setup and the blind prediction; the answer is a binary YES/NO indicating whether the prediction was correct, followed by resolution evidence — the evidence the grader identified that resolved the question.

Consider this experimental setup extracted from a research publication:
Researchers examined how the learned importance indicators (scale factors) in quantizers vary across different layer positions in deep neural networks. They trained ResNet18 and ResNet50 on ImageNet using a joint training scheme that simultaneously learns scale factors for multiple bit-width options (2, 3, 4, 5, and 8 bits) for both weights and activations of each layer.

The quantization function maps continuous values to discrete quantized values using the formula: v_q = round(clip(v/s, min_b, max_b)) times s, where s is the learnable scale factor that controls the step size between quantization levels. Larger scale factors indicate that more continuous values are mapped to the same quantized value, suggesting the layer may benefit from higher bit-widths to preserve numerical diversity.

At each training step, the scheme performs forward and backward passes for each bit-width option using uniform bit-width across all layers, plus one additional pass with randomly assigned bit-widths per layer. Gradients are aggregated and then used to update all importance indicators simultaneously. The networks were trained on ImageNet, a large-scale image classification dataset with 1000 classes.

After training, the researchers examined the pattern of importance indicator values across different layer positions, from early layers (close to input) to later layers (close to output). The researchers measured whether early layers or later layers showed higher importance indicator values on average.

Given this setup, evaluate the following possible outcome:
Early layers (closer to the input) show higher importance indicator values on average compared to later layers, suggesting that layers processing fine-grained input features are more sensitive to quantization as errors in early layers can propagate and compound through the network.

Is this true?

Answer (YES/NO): NO